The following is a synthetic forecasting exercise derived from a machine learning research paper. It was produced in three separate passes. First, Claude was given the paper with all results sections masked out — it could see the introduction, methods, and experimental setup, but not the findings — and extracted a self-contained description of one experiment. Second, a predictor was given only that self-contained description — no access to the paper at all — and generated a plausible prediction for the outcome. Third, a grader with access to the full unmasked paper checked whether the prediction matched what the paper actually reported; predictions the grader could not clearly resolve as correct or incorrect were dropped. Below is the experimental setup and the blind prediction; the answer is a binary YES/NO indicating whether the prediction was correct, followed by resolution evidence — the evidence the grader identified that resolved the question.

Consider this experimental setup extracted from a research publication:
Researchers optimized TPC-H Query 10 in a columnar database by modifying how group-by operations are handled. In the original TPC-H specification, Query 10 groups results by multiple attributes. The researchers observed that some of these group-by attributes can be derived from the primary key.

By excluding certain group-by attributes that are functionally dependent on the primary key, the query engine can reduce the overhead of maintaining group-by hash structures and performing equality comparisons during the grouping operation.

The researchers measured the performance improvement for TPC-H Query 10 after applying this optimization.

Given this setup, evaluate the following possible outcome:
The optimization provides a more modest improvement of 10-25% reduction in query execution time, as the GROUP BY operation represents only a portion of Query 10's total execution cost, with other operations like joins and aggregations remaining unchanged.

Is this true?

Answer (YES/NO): NO